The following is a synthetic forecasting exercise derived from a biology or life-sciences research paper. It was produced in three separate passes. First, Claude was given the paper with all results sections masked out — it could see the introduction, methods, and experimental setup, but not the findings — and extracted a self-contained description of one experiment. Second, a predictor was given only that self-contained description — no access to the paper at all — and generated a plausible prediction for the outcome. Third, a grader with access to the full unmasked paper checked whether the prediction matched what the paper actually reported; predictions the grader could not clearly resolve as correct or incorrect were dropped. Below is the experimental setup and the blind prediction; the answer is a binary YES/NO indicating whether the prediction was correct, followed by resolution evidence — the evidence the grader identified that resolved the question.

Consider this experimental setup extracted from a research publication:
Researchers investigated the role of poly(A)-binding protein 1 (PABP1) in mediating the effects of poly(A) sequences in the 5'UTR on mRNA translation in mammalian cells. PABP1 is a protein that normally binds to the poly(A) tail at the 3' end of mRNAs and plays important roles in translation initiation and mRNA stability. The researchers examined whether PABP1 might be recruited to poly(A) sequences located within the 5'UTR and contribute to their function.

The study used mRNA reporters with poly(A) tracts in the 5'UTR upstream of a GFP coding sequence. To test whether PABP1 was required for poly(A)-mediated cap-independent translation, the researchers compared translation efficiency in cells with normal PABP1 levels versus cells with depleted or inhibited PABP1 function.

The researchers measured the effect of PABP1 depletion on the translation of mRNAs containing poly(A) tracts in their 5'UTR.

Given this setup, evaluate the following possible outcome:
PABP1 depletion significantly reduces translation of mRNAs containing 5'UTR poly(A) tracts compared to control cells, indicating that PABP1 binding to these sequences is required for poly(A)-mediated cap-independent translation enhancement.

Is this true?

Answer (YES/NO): YES